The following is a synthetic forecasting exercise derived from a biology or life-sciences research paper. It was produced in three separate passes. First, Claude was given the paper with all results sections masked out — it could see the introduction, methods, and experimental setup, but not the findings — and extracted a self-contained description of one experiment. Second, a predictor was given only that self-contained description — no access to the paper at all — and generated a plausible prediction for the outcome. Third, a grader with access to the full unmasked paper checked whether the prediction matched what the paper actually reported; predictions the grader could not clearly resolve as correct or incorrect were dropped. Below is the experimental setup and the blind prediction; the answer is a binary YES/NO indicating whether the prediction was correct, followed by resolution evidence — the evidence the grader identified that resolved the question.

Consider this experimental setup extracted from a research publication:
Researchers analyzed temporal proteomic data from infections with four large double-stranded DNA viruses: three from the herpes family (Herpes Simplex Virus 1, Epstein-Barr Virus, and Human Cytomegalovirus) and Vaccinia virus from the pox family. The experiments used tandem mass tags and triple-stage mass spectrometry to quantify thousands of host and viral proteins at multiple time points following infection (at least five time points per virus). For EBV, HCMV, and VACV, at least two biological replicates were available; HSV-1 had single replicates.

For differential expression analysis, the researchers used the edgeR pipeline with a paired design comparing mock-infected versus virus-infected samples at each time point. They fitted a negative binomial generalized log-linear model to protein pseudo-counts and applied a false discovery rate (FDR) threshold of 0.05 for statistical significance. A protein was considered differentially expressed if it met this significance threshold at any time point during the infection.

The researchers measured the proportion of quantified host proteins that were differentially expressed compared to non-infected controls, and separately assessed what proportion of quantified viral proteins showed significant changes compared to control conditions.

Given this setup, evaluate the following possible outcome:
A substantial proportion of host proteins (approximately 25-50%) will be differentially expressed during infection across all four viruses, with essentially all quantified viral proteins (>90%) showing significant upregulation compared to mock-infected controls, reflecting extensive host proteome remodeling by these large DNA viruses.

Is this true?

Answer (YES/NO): NO